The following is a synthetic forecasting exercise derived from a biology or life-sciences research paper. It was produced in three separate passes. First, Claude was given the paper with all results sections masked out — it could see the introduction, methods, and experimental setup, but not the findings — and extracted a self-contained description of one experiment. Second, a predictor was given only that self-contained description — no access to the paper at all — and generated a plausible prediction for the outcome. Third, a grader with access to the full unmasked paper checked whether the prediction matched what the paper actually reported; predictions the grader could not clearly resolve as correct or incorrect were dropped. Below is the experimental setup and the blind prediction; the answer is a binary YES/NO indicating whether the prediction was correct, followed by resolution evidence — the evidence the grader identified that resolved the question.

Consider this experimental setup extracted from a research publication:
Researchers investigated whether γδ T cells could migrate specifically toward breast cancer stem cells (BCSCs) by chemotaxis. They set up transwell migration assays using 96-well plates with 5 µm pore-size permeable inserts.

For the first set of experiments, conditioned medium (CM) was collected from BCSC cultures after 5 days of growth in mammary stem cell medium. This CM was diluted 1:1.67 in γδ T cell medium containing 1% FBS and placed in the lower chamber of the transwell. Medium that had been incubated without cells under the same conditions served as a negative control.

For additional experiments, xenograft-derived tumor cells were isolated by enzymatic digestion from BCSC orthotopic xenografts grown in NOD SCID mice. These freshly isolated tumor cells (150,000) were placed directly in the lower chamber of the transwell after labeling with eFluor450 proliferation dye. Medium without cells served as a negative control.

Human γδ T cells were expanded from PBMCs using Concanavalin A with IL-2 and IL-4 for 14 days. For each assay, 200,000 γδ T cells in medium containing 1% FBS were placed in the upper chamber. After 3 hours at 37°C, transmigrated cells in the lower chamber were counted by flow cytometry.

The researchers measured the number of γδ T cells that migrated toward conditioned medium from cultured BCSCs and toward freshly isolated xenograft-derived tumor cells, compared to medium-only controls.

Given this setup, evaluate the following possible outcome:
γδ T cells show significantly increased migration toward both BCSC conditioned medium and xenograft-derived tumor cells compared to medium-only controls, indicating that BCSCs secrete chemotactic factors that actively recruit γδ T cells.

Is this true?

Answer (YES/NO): YES